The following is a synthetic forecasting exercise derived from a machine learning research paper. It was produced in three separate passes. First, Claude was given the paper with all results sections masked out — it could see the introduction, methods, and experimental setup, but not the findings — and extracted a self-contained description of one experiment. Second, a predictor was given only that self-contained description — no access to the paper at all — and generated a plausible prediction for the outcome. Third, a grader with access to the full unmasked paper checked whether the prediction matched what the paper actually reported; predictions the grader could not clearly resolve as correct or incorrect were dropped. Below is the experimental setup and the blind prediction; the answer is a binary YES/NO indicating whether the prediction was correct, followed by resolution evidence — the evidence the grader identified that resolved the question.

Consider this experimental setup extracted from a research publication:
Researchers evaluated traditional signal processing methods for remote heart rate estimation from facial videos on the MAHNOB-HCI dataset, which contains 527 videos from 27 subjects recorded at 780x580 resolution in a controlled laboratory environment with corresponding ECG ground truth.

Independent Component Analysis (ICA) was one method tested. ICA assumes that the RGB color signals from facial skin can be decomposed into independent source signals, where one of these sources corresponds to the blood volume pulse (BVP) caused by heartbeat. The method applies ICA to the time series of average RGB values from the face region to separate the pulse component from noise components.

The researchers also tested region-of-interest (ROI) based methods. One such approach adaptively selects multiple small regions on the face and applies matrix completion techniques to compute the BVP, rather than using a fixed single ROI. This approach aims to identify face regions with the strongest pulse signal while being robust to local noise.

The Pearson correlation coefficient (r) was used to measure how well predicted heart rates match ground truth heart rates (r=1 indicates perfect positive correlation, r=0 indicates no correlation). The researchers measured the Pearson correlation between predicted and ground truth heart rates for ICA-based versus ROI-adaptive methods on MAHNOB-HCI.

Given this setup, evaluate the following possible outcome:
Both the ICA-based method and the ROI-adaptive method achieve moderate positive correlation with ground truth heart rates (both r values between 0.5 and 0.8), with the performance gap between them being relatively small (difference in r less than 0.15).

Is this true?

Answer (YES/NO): NO